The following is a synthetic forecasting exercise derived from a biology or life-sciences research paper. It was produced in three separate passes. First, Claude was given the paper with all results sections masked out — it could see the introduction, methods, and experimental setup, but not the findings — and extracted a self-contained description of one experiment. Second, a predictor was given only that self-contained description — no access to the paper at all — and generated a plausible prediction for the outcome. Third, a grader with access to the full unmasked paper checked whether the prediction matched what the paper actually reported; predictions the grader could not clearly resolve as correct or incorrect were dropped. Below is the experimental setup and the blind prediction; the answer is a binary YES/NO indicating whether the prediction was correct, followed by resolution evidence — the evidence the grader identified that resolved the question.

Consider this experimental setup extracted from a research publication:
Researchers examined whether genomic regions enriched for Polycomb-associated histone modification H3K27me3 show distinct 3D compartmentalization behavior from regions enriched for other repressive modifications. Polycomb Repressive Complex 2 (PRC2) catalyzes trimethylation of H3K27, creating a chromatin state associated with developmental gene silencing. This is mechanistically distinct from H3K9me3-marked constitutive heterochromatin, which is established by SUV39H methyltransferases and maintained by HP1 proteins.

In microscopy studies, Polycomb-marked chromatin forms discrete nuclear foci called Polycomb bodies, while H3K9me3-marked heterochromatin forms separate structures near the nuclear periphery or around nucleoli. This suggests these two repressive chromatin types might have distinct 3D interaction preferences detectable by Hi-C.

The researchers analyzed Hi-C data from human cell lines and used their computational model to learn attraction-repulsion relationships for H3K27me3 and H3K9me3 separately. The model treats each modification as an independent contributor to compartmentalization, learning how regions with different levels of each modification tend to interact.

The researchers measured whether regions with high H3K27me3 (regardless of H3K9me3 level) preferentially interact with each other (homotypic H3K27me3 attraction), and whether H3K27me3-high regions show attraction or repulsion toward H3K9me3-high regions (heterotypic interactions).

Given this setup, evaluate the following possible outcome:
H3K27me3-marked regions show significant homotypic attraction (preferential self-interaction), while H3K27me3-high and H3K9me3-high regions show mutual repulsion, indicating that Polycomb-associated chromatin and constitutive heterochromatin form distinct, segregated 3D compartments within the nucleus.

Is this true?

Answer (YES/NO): NO